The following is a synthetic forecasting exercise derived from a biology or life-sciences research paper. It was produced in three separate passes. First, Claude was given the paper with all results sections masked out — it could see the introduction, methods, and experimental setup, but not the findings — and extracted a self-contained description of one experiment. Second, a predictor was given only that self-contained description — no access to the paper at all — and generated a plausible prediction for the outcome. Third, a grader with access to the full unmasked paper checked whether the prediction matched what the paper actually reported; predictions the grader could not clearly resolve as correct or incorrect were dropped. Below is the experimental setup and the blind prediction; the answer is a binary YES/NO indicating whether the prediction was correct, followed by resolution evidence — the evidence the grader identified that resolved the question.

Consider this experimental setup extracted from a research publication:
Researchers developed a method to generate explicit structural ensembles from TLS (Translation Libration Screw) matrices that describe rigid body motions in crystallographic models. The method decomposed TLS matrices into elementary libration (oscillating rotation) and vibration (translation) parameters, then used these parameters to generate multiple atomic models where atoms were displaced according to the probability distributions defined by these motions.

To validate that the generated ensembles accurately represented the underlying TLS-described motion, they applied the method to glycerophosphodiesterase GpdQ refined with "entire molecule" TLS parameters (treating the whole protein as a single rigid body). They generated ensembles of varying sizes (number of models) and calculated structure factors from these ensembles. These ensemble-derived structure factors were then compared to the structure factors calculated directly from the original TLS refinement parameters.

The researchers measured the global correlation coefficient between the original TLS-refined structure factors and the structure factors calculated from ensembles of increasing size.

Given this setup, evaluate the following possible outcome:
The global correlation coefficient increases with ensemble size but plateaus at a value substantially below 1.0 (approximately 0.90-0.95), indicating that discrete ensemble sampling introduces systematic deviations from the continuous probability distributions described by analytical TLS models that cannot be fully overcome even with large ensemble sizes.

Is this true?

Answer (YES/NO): YES